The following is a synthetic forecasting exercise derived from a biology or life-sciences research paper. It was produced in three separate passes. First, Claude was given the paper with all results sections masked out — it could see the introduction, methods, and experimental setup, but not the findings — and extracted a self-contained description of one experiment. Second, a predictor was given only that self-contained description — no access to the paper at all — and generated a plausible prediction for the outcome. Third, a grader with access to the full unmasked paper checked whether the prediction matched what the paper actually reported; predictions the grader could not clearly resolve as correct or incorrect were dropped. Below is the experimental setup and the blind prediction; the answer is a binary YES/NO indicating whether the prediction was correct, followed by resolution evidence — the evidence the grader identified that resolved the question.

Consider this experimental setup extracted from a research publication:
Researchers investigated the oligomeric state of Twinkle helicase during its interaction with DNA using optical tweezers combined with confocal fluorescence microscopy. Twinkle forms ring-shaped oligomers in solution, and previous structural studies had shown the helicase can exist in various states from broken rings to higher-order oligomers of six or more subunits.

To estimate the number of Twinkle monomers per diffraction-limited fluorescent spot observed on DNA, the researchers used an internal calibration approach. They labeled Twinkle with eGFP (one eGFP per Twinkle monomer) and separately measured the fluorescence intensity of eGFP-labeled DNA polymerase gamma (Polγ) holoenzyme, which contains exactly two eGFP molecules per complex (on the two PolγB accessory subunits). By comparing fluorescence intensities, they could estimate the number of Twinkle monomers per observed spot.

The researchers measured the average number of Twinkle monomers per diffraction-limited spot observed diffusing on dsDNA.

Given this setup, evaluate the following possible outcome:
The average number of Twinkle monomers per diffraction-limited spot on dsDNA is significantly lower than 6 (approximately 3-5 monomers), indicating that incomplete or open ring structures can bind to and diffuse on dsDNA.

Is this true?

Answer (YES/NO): NO